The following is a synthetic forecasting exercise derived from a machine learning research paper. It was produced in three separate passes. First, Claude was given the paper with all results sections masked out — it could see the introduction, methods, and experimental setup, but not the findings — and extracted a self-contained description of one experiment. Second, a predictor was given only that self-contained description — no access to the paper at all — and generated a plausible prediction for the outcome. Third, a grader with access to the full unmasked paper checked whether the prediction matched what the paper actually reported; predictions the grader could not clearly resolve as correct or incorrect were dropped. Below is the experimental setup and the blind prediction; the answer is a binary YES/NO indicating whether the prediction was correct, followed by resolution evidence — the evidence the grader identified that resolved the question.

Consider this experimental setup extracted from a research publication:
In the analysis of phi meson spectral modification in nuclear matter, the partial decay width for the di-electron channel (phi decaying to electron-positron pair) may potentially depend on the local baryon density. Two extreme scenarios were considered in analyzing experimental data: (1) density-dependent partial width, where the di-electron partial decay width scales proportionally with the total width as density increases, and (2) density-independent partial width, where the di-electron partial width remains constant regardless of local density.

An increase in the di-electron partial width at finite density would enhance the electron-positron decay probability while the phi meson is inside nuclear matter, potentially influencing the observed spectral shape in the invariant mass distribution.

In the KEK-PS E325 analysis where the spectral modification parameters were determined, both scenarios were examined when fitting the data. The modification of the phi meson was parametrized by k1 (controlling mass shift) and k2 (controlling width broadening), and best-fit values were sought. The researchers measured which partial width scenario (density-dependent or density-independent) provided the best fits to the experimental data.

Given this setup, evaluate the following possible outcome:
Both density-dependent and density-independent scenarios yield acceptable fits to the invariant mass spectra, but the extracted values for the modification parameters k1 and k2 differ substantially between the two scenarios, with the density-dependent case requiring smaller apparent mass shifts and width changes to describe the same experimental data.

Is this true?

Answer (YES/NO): YES